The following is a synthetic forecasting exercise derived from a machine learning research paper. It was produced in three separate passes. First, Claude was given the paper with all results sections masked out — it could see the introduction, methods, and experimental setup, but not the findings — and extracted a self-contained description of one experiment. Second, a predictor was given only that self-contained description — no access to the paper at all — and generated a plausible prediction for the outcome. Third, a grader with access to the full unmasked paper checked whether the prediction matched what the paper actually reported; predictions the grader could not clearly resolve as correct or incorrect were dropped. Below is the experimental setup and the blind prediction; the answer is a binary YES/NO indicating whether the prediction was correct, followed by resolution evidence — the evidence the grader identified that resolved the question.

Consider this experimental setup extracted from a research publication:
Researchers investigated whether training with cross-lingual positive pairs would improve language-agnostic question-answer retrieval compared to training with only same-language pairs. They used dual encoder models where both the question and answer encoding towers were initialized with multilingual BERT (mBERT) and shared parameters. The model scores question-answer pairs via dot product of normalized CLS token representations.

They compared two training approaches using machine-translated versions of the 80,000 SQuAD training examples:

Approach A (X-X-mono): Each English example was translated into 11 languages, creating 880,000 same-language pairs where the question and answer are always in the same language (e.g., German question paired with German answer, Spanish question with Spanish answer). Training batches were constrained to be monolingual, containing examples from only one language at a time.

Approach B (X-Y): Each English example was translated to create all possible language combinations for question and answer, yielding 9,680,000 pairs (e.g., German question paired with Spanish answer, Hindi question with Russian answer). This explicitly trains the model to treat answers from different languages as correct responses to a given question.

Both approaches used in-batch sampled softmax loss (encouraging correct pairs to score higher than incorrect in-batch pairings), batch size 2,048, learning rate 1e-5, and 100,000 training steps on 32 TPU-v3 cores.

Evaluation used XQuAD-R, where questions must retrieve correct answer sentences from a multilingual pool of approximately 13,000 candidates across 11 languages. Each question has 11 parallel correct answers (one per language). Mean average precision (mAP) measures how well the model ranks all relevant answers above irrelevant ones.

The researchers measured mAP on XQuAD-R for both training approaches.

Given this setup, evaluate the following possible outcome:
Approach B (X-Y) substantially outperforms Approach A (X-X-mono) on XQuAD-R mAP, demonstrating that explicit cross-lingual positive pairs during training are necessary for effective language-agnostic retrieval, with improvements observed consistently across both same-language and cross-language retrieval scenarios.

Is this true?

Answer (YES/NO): NO